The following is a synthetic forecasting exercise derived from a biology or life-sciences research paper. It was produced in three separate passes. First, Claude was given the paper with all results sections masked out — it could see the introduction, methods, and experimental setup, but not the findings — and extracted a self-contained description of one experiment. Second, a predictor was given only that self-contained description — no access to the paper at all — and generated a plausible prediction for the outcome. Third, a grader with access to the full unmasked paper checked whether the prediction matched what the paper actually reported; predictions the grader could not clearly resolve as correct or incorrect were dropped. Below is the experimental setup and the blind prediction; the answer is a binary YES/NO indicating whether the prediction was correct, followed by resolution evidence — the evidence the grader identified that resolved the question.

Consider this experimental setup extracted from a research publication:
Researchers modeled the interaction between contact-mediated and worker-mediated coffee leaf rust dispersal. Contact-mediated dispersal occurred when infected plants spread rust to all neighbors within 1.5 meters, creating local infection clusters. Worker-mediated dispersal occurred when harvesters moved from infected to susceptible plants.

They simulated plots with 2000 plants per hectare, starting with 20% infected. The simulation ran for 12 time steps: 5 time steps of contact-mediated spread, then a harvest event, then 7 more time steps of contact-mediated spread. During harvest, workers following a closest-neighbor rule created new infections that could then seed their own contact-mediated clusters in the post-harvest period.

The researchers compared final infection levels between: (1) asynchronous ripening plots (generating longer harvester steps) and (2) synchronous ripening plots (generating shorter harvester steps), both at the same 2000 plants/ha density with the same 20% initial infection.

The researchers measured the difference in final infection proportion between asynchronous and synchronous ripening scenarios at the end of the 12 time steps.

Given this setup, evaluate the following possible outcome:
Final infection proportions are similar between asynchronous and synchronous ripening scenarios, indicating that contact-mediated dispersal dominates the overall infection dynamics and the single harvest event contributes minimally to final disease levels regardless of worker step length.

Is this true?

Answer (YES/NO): NO